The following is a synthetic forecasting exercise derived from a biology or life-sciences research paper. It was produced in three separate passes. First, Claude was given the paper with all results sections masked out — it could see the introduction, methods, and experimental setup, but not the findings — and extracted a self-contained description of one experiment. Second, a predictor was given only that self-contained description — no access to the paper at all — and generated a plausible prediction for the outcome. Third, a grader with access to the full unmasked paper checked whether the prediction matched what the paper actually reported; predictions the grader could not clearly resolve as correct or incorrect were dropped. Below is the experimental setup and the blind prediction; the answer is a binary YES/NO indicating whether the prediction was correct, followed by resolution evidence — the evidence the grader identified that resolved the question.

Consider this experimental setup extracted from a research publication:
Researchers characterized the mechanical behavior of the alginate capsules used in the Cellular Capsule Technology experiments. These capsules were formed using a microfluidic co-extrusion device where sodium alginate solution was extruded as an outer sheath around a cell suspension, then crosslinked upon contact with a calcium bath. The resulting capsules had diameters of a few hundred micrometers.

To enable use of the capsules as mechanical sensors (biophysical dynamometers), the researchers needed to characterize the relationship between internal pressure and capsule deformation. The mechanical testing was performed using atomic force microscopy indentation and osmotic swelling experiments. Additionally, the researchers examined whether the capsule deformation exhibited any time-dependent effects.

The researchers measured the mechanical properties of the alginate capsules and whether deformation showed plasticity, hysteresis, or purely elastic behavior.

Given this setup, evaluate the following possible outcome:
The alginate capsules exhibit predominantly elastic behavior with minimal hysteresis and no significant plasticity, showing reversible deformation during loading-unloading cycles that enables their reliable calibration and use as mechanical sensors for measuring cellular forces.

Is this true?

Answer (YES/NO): YES